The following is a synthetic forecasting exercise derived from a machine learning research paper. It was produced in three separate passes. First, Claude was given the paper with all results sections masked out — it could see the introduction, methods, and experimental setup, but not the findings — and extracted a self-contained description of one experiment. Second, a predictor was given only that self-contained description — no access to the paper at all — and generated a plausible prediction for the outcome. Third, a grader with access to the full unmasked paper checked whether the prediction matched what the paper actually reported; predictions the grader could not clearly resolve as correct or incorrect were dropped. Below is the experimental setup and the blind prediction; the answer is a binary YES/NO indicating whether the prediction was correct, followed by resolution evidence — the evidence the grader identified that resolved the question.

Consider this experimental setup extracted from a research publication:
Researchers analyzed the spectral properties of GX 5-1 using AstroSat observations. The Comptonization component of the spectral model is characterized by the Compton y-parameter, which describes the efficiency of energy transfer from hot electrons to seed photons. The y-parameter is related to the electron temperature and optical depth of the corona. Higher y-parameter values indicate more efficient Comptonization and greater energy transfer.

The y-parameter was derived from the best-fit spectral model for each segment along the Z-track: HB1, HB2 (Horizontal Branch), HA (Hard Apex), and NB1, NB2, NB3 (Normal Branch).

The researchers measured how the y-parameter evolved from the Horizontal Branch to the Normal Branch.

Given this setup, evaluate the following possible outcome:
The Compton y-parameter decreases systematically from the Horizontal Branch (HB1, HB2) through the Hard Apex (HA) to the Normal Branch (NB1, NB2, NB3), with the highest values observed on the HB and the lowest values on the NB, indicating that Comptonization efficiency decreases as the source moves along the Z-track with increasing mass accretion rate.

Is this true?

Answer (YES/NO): NO